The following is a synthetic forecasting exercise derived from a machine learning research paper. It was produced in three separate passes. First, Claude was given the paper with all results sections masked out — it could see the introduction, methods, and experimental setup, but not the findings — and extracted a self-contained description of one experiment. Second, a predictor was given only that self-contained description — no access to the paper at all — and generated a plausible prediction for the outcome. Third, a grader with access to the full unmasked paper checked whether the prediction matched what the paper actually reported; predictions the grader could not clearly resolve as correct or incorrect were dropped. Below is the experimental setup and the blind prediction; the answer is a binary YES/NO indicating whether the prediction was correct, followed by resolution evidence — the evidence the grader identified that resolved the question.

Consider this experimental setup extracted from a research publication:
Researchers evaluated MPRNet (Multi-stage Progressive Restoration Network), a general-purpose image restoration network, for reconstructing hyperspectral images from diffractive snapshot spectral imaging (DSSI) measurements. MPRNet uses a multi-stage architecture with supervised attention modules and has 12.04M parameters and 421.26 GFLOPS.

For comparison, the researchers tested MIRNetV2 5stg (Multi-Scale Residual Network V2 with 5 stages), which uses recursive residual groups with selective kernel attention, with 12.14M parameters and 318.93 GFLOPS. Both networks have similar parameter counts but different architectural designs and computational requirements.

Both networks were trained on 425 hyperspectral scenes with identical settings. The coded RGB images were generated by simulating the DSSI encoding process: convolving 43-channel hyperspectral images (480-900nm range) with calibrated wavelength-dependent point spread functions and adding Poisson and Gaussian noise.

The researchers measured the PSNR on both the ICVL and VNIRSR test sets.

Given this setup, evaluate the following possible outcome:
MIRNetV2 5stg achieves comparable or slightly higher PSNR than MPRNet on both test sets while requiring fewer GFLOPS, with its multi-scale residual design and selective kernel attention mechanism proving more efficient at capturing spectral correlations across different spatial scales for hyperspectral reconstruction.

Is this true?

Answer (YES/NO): NO